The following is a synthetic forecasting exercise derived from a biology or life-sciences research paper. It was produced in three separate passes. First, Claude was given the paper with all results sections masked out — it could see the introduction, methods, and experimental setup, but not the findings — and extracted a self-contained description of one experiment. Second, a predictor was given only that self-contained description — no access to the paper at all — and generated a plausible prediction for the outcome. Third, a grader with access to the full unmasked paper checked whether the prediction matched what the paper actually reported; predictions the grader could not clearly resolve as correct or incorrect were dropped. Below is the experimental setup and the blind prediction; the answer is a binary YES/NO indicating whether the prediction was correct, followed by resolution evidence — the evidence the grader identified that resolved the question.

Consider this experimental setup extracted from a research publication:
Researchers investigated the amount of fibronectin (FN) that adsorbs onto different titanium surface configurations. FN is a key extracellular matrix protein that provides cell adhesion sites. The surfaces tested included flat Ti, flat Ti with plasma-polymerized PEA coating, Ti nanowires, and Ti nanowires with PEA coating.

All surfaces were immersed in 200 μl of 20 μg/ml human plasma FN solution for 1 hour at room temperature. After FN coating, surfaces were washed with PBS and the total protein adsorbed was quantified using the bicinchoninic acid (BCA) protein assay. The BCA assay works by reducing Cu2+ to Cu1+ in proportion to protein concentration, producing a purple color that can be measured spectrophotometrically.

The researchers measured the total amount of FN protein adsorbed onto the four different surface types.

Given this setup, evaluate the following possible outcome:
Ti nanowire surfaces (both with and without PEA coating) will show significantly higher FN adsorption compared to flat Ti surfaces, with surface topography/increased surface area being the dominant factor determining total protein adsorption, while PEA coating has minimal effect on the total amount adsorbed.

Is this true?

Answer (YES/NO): YES